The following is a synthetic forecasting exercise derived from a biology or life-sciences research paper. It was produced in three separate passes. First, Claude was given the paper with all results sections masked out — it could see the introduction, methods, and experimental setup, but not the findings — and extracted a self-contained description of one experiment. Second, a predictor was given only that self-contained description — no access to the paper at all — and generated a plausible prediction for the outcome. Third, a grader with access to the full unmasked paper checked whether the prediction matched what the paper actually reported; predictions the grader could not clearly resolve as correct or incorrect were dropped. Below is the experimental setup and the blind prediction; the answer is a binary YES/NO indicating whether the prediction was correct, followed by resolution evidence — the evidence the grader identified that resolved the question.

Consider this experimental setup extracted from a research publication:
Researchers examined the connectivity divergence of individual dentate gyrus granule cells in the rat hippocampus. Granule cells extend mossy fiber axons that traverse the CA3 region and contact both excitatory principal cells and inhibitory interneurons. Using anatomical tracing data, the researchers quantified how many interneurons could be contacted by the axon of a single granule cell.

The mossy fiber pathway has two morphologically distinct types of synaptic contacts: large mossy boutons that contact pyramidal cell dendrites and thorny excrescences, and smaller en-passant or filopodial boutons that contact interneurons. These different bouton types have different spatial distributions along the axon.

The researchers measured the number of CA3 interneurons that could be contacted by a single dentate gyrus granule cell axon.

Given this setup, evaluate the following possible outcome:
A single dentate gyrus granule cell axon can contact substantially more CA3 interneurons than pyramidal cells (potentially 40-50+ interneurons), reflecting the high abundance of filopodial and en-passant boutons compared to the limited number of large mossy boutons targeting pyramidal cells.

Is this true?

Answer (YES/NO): YES